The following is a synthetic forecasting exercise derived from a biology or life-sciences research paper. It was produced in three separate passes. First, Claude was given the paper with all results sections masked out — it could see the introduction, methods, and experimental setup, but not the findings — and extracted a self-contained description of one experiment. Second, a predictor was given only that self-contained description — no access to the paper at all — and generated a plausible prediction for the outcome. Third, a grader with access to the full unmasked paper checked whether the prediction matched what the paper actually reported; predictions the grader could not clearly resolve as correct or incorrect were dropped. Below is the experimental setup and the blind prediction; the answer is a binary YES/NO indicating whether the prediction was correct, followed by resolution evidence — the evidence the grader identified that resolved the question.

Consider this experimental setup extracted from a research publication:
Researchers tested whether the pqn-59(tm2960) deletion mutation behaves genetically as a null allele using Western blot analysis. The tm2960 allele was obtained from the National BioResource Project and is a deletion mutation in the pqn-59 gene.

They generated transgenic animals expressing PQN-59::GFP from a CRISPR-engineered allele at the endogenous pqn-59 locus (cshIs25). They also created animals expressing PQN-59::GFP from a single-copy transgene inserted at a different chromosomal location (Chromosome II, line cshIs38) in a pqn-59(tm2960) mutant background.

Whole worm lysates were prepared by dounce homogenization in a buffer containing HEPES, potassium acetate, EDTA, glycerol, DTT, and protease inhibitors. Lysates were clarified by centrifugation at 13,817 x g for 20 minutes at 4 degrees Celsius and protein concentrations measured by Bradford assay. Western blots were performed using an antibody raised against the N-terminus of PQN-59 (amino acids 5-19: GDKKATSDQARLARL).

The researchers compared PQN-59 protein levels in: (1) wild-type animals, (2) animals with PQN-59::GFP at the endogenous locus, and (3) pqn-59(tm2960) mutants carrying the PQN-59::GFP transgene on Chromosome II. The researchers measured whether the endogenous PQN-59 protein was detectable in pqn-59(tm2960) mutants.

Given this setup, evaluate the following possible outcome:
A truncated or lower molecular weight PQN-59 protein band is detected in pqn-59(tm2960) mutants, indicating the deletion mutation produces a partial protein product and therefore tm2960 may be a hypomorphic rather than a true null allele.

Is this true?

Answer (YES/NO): NO